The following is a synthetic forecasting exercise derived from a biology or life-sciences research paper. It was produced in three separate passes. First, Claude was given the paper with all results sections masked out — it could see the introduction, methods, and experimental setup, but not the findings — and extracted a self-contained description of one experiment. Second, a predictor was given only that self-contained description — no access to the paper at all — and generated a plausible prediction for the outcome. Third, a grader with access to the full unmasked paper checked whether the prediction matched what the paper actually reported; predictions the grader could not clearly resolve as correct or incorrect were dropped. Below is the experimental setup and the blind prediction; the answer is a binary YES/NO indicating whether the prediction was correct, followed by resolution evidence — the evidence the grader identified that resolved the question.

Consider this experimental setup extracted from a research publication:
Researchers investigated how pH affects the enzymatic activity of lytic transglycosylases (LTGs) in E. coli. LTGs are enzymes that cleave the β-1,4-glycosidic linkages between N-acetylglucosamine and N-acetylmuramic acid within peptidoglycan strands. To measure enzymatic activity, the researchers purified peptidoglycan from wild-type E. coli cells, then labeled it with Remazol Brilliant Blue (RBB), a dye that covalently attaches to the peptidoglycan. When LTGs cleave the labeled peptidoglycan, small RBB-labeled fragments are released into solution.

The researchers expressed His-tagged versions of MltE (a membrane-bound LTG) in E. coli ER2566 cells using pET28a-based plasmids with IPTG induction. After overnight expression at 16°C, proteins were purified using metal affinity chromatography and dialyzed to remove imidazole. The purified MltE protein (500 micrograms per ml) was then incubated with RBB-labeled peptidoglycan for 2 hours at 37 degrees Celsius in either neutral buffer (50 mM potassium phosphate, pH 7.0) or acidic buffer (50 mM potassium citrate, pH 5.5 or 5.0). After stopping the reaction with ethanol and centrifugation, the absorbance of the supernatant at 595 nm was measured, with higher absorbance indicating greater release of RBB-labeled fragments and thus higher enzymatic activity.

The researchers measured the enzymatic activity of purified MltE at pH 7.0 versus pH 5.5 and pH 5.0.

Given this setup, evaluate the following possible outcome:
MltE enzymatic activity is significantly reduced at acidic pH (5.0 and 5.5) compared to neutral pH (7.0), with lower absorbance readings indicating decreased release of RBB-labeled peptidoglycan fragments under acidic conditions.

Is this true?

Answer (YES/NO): NO